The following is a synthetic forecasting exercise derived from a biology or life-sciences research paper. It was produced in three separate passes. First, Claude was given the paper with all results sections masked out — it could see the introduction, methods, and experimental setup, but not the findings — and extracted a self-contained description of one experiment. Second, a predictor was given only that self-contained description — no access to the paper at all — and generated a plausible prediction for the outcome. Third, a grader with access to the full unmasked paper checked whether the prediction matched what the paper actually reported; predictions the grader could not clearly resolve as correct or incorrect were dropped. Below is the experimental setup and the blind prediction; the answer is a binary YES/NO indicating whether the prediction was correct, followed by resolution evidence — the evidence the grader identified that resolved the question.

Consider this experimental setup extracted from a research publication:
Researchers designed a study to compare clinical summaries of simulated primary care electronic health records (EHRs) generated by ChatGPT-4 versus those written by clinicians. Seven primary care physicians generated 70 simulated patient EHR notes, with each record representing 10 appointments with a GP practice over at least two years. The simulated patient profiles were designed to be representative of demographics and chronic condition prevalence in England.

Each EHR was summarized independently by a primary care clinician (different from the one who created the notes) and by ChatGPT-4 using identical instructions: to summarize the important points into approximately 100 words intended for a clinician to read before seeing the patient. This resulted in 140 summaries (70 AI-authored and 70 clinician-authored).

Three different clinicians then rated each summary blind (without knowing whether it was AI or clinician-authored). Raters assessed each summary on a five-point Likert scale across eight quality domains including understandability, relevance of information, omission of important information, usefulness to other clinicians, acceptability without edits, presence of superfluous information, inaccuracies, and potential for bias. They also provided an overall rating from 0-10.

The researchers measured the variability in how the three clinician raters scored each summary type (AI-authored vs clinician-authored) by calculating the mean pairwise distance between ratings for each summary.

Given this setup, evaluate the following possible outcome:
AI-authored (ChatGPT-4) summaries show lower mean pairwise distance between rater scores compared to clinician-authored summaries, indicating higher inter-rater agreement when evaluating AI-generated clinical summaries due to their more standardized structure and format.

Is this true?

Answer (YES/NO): YES